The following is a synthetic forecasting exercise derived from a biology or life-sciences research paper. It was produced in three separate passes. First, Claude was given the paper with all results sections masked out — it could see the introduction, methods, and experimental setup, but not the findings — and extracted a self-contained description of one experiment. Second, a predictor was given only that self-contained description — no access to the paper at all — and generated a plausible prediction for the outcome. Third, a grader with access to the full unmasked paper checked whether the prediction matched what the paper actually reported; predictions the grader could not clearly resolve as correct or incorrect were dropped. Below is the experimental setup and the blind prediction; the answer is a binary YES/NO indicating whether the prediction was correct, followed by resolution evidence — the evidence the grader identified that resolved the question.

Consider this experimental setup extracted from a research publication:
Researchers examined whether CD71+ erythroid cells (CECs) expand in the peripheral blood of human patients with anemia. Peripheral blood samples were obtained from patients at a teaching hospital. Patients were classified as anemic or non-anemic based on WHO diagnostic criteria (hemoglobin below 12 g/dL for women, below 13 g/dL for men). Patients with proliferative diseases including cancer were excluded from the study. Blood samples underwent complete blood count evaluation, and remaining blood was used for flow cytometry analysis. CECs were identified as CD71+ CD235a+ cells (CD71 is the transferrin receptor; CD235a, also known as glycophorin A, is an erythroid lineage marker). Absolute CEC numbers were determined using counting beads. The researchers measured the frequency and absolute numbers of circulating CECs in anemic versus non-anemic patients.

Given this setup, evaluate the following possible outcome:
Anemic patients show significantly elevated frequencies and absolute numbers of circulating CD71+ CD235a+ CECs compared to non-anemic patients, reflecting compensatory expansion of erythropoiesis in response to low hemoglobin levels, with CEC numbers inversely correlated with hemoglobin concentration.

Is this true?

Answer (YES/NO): YES